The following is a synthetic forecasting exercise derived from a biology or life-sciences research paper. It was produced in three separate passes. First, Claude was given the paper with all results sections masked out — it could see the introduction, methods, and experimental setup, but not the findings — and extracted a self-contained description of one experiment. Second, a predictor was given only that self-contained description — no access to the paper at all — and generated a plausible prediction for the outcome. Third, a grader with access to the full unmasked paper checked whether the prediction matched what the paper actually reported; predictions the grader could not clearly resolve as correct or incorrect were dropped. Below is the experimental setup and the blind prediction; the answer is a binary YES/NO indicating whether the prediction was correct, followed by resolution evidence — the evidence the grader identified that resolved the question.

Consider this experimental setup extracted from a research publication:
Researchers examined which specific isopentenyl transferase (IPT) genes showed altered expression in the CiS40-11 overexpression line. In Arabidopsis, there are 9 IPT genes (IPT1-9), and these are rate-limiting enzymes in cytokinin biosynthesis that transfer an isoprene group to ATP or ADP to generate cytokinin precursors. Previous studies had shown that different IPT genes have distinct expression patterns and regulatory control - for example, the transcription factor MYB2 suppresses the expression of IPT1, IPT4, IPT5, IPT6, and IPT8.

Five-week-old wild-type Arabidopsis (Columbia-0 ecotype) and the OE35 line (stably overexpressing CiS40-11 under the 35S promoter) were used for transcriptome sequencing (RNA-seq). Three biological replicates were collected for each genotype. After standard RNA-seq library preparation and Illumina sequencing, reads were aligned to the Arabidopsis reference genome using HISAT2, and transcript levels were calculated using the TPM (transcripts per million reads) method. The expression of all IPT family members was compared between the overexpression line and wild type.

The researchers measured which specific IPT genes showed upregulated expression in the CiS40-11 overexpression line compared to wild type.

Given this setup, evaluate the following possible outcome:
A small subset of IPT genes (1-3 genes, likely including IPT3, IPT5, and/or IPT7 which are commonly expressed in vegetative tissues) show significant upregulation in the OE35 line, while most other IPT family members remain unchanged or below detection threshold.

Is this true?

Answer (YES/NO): NO